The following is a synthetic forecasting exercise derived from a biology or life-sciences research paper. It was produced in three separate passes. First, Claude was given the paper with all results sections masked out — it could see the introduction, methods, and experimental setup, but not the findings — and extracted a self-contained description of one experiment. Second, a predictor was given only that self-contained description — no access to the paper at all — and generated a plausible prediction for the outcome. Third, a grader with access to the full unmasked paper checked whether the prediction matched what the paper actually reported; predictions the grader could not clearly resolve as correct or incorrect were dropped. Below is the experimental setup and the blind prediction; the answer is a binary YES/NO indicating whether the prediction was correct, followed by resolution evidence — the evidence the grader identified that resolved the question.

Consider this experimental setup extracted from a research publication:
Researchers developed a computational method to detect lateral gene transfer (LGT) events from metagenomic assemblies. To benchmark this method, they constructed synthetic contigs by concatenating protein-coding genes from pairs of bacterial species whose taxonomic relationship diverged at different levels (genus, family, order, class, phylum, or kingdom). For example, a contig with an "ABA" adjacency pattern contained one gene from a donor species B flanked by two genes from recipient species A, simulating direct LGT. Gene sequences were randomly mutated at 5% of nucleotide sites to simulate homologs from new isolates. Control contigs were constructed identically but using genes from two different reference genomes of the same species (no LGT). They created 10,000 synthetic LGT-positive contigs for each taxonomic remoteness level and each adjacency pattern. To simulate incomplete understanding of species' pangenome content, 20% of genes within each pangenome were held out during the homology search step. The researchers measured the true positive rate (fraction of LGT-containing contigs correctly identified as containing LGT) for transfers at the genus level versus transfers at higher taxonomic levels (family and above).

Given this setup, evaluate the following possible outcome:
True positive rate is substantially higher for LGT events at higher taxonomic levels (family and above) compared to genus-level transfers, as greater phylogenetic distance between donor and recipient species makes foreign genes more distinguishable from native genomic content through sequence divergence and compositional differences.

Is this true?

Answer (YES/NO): YES